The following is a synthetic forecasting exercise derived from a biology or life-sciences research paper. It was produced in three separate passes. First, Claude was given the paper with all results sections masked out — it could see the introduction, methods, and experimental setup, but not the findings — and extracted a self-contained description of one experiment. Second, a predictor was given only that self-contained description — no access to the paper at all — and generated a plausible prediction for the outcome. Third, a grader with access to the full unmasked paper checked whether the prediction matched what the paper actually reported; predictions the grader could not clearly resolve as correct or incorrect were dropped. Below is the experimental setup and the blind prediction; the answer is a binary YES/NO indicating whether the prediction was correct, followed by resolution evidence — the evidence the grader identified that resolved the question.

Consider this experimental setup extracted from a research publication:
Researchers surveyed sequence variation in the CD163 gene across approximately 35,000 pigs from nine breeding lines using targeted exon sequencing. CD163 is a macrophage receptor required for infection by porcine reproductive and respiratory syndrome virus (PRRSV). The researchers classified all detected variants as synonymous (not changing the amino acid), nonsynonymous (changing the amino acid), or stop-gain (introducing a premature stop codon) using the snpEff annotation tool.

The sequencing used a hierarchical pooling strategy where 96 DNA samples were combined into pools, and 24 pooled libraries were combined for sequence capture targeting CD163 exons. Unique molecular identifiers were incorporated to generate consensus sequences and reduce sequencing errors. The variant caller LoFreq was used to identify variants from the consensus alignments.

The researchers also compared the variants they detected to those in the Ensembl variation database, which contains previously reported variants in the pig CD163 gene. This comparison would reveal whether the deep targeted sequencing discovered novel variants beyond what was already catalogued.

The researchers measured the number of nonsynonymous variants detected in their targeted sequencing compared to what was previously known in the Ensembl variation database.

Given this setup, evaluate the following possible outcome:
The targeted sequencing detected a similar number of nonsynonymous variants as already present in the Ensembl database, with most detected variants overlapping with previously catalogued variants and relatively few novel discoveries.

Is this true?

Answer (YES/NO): NO